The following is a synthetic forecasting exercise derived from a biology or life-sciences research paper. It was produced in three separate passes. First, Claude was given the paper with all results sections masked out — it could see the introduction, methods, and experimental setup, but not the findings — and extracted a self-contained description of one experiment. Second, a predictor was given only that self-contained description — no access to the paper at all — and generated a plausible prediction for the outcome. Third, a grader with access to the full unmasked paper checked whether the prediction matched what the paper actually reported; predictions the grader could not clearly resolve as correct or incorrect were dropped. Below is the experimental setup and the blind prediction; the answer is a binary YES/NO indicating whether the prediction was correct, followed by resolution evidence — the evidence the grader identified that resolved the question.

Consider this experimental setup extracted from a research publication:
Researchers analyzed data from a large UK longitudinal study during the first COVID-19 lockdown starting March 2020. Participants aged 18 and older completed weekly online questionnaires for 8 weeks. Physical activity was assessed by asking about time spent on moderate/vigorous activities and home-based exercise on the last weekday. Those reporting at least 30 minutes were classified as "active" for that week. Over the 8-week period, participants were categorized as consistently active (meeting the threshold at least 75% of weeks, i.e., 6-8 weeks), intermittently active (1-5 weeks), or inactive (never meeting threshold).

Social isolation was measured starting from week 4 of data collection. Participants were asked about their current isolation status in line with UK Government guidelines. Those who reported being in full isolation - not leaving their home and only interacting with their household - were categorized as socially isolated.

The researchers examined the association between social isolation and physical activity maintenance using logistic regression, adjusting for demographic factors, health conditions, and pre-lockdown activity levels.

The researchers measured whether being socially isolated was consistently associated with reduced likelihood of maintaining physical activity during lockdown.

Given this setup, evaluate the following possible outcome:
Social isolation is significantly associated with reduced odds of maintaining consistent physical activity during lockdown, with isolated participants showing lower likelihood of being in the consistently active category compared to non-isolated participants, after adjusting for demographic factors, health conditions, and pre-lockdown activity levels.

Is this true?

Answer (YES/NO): NO